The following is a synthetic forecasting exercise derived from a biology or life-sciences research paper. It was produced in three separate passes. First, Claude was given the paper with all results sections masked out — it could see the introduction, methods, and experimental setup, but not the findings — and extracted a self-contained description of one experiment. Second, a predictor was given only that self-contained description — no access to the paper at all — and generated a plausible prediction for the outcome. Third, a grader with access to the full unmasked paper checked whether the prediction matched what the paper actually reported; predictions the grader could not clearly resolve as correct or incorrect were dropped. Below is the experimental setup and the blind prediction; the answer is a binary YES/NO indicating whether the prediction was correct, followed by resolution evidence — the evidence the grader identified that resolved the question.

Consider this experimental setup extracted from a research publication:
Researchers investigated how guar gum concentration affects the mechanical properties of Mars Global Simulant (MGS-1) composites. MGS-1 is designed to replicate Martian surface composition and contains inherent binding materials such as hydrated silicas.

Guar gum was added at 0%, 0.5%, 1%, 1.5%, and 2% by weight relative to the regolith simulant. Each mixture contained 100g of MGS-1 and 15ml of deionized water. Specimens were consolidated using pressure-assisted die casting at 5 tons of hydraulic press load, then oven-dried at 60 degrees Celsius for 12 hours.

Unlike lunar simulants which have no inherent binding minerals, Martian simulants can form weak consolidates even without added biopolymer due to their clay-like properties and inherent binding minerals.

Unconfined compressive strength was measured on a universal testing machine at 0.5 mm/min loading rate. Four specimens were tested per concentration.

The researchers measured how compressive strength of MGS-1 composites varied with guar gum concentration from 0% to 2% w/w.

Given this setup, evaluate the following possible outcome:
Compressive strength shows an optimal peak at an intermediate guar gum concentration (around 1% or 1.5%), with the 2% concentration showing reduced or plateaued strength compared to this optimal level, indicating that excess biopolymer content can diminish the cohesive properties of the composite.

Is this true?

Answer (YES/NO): NO